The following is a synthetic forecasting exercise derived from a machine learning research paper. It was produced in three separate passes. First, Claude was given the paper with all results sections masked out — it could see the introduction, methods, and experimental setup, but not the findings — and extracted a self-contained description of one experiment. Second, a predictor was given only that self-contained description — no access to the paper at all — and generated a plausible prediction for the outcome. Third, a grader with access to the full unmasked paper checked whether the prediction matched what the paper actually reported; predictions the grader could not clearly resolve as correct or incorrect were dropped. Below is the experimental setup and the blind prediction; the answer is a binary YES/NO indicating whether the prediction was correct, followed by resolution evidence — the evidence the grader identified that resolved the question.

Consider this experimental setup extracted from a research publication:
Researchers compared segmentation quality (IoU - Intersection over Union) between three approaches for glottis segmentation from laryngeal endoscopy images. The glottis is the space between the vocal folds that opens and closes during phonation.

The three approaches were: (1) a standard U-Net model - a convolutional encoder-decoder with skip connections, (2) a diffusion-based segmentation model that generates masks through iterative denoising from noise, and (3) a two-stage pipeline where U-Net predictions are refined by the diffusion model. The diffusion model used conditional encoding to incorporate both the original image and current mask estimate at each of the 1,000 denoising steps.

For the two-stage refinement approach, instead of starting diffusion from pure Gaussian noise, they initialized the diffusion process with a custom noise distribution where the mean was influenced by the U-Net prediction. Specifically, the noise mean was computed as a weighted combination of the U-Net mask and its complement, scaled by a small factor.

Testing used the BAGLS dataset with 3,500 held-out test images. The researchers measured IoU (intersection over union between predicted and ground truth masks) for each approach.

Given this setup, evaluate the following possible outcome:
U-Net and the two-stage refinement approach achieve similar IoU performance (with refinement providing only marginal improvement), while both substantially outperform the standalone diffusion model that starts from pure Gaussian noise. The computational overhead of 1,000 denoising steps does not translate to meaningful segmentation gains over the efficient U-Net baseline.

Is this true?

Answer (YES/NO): NO